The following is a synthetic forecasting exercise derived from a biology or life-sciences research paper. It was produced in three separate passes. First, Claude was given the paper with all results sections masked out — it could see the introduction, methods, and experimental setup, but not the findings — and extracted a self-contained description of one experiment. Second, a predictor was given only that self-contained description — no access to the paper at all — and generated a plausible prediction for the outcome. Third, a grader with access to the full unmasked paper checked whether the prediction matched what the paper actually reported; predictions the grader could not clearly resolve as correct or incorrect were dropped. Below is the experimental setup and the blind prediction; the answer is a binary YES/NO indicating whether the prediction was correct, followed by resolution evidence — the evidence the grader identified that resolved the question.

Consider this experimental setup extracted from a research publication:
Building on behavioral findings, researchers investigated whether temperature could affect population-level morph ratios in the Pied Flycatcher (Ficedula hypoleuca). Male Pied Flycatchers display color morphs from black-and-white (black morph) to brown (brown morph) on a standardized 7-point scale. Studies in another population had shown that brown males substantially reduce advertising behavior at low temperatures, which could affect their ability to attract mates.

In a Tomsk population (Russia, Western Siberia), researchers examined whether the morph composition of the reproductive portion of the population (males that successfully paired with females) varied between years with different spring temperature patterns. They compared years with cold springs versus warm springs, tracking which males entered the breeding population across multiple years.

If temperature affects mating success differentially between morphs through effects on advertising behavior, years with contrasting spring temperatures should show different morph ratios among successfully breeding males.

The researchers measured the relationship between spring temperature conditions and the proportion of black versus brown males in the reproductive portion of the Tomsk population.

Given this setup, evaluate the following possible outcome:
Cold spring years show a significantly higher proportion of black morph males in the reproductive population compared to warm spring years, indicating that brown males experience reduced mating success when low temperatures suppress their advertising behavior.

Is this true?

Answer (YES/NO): YES